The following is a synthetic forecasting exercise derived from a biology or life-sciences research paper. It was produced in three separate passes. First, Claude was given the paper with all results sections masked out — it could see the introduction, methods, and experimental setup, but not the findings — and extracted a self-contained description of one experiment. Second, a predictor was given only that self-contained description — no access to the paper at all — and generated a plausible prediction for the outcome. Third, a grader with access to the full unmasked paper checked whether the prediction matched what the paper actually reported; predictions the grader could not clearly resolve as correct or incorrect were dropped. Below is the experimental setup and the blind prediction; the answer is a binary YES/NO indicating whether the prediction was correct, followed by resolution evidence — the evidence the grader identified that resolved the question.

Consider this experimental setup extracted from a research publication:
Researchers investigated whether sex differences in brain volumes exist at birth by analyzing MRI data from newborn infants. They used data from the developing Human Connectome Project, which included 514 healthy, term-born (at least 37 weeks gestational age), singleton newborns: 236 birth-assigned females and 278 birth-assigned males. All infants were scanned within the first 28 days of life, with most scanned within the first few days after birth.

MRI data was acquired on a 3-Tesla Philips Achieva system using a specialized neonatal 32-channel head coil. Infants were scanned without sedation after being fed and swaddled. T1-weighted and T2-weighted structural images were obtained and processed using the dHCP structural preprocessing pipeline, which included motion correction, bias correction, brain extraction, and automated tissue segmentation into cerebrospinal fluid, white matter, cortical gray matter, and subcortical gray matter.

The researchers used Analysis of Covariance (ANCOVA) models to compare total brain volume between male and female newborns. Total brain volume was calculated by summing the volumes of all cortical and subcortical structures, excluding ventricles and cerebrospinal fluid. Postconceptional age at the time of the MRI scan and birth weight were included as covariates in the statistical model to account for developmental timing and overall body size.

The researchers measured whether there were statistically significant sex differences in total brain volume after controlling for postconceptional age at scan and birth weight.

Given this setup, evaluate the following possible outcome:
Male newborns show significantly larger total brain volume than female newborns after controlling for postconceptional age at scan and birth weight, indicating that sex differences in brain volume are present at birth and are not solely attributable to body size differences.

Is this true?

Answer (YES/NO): YES